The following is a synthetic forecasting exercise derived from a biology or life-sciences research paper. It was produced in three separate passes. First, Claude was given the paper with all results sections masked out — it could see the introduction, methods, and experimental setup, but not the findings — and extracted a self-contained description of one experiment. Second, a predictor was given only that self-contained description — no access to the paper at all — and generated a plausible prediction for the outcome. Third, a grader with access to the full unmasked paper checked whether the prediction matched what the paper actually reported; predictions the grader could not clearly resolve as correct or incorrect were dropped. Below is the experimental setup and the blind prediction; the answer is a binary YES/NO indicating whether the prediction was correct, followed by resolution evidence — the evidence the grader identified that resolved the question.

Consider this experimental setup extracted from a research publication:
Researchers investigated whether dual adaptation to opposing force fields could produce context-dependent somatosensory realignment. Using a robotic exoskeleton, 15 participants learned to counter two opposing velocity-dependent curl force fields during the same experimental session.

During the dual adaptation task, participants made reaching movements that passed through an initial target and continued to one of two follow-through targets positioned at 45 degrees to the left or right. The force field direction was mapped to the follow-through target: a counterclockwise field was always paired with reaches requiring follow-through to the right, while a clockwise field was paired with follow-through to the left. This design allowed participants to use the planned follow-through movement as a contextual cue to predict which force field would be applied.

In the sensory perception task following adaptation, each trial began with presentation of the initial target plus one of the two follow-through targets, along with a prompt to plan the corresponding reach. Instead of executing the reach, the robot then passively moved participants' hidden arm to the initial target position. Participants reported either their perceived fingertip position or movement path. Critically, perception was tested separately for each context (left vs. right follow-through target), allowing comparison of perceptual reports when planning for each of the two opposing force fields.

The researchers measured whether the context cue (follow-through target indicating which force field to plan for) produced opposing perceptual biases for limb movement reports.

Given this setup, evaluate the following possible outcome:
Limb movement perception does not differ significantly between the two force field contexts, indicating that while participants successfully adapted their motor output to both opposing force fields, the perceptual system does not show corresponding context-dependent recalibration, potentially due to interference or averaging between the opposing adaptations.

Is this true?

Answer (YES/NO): YES